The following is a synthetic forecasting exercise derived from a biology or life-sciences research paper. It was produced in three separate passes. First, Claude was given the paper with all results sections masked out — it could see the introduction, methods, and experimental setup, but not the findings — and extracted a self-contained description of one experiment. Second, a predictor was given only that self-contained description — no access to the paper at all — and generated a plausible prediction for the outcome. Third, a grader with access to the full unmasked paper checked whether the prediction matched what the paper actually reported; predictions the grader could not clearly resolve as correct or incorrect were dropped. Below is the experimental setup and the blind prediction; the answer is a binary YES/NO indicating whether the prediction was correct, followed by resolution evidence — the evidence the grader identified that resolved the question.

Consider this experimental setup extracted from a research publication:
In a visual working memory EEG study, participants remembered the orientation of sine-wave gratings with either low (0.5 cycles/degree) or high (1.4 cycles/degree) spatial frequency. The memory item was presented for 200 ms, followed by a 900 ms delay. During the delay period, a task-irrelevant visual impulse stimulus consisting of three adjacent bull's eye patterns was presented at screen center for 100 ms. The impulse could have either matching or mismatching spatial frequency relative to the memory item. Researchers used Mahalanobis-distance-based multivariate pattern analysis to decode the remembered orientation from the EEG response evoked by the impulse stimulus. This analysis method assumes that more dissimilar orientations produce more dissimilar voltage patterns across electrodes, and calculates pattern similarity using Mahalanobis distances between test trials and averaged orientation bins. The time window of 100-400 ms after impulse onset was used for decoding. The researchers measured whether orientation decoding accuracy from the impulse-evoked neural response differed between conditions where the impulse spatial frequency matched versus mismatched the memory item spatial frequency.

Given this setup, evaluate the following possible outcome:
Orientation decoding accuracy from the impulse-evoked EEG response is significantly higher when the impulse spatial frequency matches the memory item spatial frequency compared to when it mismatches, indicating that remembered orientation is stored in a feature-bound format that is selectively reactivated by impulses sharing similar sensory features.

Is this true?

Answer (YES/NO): YES